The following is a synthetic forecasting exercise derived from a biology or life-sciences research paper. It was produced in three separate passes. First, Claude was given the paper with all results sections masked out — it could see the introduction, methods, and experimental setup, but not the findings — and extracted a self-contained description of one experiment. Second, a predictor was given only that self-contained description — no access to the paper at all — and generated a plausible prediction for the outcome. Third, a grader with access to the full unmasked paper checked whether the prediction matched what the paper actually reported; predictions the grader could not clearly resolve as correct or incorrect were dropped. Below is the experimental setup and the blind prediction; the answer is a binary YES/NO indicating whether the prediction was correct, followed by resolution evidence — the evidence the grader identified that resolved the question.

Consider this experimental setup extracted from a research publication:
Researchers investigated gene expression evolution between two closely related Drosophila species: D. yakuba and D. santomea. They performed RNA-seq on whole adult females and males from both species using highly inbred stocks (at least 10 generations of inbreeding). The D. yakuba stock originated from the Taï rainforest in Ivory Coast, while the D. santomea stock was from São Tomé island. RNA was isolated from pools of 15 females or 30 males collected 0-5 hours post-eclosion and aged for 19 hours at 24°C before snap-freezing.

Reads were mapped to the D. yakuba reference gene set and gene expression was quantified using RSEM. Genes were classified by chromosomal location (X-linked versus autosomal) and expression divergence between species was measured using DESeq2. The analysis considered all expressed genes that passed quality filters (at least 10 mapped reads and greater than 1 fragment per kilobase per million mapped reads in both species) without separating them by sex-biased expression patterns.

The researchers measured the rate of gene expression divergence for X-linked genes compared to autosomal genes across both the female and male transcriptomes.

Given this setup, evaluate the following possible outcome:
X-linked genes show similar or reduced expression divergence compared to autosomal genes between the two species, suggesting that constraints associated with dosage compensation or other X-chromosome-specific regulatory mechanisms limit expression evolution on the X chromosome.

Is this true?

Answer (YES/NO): YES